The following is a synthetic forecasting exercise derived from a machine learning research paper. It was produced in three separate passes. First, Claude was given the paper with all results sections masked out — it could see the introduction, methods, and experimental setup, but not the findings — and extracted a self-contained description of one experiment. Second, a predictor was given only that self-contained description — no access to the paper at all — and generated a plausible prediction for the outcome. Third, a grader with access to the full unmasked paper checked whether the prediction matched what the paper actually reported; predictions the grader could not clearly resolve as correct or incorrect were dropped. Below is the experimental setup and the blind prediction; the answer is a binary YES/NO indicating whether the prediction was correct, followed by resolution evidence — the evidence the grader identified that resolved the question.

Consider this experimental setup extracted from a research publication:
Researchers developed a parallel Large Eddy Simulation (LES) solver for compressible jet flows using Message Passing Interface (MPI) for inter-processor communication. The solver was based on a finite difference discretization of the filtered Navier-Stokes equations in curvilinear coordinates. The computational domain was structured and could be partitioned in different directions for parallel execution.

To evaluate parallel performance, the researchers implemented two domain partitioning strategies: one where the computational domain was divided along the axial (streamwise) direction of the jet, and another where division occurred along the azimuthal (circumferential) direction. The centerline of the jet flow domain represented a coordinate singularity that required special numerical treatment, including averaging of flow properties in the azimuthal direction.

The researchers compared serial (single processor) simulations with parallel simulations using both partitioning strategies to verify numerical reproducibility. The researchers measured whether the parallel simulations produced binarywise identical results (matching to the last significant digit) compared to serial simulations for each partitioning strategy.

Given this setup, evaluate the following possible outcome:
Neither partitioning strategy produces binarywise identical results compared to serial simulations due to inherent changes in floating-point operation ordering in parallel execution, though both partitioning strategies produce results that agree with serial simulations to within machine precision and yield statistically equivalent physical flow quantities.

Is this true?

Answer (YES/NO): NO